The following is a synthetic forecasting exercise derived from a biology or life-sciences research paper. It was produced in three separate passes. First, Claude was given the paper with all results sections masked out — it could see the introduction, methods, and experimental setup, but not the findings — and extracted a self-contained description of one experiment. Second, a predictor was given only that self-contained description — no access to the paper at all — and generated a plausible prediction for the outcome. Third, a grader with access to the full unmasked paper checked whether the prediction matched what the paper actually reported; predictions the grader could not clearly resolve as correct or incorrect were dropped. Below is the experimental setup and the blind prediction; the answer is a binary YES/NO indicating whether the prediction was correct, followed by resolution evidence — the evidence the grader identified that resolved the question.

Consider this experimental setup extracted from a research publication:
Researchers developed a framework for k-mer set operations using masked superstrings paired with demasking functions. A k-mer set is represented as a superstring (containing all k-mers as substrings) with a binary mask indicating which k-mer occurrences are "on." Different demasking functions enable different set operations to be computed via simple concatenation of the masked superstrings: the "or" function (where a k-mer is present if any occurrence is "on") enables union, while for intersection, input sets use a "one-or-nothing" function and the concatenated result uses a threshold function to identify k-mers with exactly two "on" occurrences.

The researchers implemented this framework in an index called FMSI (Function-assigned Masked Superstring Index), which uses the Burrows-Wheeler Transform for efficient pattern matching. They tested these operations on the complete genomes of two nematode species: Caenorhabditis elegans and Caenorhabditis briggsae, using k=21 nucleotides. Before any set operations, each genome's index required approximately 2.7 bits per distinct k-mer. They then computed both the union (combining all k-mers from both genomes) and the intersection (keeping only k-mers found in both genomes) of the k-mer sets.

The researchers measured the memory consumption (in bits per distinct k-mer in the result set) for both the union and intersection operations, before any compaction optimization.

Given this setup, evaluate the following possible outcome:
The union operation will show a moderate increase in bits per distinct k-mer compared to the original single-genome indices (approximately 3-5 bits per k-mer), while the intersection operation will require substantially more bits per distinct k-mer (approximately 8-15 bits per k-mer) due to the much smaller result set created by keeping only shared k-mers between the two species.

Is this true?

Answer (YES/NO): NO